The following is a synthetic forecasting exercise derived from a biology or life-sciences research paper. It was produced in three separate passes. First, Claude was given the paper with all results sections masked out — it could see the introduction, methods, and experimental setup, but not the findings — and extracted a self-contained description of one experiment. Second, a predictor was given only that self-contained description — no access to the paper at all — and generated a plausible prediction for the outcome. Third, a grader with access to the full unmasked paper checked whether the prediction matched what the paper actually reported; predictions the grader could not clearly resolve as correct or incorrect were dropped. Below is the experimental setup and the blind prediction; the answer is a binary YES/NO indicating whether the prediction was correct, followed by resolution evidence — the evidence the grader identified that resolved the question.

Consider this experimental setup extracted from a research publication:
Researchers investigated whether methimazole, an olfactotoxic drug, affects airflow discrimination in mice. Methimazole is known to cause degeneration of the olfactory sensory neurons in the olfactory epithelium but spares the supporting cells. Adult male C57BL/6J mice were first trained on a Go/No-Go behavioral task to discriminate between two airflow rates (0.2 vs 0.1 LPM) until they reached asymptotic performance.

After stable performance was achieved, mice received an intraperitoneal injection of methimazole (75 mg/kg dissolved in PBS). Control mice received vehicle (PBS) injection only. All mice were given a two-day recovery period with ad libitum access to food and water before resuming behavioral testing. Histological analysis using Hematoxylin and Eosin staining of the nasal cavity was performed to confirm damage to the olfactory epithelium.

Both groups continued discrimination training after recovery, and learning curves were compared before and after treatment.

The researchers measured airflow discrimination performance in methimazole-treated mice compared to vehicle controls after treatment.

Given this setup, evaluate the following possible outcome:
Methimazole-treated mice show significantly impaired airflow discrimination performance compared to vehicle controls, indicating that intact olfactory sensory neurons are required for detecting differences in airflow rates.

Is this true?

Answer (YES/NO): YES